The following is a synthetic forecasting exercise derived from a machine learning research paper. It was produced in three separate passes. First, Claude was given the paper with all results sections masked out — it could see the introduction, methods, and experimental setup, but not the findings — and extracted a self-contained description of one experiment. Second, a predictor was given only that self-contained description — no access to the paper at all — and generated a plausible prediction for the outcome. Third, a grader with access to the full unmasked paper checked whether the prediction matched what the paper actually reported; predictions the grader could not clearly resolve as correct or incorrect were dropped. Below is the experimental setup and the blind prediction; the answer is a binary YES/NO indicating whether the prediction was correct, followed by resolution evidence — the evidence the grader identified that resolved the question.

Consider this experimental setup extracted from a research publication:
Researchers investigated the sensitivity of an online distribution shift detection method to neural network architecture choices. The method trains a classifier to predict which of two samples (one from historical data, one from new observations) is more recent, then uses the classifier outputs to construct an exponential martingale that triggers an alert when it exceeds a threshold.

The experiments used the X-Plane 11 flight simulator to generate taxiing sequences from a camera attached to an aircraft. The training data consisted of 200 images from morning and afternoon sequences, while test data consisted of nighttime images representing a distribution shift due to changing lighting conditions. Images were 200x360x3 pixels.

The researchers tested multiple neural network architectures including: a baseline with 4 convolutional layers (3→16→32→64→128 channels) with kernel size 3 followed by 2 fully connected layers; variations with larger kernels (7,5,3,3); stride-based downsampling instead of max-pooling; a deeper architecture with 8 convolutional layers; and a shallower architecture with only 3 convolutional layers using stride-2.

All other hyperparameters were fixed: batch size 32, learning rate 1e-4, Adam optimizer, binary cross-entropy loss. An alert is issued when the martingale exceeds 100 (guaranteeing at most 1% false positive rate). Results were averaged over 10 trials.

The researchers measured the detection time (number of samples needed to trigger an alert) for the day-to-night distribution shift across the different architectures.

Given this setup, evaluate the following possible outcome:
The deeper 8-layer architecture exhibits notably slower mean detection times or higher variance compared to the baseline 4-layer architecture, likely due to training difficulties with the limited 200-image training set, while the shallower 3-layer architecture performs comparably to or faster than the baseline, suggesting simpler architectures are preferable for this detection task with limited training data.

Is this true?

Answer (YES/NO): NO